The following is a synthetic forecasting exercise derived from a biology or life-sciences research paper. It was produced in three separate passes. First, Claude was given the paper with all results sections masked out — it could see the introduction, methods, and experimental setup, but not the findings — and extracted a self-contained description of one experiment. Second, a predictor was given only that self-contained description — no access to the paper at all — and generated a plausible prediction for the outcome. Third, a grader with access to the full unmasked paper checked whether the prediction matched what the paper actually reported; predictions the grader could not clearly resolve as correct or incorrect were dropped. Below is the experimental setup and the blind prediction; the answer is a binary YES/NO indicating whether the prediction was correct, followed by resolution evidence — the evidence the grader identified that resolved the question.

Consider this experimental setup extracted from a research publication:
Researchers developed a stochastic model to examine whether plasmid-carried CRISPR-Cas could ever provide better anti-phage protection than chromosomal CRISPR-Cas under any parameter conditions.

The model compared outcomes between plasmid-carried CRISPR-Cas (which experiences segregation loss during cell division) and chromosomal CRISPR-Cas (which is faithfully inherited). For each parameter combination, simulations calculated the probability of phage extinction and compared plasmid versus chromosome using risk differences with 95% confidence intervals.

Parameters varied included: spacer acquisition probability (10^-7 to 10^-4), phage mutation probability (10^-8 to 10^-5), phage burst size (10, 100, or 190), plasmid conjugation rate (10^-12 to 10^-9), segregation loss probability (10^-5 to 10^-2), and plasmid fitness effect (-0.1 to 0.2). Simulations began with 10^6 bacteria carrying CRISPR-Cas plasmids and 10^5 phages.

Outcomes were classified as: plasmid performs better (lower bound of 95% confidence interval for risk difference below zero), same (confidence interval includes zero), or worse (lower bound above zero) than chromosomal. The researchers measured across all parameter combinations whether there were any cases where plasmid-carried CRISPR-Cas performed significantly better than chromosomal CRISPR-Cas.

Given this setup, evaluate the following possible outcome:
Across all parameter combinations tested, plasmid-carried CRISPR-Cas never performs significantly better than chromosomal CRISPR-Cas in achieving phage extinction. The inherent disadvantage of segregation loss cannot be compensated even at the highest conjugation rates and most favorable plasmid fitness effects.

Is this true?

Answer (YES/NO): NO